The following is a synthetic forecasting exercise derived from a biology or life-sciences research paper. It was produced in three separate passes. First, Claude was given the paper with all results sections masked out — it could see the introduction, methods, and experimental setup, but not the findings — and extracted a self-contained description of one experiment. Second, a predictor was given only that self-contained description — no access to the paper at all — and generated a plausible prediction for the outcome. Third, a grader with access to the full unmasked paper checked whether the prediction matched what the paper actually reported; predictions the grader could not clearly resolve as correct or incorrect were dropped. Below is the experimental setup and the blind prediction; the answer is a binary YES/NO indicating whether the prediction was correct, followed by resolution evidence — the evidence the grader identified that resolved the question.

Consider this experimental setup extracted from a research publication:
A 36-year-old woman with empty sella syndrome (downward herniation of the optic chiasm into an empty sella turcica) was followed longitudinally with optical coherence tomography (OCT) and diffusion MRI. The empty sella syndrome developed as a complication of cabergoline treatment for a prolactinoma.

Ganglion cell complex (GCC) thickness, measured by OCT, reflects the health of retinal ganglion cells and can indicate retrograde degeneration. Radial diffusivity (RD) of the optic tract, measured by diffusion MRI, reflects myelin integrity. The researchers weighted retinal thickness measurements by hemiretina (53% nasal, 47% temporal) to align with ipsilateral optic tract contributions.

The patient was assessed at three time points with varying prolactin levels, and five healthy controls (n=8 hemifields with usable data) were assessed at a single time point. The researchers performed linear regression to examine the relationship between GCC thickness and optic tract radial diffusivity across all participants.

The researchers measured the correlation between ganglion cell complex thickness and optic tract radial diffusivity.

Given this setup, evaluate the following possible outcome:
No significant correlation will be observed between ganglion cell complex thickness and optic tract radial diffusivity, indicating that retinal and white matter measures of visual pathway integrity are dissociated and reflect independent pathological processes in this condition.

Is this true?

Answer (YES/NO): NO